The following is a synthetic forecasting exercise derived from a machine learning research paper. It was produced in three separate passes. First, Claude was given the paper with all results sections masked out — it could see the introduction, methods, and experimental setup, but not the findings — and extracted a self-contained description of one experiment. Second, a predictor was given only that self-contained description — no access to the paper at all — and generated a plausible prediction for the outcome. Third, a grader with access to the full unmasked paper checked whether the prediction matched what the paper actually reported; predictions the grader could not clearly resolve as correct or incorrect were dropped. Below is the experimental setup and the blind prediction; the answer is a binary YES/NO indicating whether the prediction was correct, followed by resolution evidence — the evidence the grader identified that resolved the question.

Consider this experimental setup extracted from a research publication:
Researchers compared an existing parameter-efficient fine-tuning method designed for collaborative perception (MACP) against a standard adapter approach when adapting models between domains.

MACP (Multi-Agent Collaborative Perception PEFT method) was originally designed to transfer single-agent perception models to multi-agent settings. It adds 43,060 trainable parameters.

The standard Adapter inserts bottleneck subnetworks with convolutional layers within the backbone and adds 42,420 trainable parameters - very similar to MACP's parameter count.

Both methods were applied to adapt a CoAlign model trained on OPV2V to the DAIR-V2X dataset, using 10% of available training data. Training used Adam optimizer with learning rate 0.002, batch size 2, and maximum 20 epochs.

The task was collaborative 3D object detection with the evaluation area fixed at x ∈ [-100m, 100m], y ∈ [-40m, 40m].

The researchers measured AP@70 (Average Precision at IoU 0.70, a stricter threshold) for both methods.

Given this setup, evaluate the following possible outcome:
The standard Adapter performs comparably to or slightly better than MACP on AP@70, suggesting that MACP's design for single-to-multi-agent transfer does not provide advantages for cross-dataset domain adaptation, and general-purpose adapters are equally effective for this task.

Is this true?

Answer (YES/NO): NO